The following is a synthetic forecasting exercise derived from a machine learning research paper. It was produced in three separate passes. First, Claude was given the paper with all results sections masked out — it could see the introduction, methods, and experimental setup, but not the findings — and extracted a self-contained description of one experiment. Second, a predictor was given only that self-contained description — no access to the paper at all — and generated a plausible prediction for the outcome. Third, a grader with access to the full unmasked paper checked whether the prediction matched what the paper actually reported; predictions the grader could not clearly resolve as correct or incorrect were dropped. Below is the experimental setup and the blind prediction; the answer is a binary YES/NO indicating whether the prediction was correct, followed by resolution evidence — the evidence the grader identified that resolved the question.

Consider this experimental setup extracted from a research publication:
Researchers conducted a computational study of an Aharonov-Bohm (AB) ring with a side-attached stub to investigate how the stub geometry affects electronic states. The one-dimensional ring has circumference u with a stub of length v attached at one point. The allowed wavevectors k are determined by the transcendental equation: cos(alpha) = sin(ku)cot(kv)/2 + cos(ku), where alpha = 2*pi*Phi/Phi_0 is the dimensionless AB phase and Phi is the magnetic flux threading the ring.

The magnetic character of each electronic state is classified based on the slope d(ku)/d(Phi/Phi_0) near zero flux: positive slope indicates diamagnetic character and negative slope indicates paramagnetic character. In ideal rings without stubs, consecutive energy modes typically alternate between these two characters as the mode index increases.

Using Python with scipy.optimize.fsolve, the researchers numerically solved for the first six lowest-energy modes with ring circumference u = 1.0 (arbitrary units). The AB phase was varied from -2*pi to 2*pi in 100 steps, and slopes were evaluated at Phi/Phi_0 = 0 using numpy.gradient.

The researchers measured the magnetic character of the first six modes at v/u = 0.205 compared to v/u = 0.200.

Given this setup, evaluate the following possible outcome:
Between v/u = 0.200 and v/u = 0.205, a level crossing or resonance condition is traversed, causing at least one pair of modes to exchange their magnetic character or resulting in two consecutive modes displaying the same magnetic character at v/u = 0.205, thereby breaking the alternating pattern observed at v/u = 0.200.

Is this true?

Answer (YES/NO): YES